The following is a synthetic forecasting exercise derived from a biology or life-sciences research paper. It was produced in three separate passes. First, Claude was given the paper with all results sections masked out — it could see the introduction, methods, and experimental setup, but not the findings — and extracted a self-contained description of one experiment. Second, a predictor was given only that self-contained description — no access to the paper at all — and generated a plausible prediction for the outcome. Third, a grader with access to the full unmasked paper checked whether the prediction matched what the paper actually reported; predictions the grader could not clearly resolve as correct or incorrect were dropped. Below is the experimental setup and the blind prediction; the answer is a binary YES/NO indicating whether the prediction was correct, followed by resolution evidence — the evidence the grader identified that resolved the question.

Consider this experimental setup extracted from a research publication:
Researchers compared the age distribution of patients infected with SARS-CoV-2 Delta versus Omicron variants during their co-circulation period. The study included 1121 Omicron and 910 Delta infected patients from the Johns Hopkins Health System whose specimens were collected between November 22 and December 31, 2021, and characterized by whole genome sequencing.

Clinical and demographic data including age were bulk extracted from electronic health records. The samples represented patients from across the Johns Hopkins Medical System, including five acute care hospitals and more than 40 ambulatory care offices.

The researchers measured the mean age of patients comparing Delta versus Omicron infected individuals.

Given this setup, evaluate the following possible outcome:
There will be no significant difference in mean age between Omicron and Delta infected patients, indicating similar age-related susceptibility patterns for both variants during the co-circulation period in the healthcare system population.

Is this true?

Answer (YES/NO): NO